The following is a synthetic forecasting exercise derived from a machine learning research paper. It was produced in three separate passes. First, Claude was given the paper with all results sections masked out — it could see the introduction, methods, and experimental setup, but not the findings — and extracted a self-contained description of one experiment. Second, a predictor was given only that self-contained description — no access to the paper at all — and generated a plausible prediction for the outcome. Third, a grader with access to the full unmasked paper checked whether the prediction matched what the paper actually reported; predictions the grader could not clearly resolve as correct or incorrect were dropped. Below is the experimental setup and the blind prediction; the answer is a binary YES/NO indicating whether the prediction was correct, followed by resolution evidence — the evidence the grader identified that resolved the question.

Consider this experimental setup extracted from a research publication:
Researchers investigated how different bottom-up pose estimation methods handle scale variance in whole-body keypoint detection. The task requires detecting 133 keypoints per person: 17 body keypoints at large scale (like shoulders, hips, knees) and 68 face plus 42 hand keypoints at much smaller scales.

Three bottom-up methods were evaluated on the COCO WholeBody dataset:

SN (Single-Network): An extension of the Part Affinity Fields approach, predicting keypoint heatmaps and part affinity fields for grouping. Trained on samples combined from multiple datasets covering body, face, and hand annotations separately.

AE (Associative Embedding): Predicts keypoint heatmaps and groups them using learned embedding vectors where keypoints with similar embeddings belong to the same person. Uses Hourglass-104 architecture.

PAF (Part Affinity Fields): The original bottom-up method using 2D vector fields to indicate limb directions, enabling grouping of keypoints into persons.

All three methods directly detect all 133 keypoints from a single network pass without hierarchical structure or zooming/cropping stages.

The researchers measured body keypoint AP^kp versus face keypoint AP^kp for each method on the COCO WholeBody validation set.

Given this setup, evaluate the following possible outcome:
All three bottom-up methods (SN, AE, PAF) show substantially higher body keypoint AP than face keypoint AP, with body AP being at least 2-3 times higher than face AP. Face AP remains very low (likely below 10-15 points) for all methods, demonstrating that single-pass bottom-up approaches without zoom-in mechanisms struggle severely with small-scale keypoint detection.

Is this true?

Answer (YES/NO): NO